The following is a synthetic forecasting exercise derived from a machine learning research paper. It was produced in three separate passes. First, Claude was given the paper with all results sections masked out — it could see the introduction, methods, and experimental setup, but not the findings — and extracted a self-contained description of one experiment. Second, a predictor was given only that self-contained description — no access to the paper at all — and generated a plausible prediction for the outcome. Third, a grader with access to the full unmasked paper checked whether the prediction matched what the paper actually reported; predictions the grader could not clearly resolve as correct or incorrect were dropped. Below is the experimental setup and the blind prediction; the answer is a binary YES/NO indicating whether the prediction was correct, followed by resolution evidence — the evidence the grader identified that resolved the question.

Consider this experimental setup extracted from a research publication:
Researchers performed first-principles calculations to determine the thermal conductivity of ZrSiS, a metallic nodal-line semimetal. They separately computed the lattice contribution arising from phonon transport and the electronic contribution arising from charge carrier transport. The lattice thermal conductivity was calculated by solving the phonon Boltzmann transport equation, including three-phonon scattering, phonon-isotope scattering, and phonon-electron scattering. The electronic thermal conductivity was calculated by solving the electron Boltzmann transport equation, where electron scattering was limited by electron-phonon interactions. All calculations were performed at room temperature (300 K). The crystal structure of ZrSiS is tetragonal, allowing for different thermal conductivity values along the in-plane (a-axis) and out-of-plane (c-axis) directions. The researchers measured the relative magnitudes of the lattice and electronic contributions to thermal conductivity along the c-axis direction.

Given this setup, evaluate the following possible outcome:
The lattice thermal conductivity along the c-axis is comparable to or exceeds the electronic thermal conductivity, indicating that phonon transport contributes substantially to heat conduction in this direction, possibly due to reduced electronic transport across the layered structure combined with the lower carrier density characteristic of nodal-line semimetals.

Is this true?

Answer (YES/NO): YES